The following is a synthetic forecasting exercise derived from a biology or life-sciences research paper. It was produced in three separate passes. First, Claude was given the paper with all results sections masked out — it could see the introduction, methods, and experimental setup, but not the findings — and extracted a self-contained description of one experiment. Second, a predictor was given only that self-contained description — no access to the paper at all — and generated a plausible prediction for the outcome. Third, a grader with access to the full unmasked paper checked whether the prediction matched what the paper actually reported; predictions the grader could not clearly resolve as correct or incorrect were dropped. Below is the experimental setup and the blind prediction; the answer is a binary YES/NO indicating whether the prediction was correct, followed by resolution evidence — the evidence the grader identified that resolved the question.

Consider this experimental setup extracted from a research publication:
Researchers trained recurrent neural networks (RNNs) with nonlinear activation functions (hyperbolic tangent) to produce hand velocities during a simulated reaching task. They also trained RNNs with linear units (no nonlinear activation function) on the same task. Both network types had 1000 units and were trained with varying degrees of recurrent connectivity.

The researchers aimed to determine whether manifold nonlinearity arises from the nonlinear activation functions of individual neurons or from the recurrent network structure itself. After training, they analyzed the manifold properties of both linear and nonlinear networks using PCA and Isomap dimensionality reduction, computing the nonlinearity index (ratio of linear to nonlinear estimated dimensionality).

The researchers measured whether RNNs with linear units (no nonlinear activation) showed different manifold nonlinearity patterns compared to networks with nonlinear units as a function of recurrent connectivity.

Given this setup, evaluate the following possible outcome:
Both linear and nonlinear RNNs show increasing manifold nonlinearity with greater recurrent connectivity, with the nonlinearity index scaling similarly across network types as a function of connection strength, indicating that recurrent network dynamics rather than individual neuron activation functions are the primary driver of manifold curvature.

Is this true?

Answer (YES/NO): YES